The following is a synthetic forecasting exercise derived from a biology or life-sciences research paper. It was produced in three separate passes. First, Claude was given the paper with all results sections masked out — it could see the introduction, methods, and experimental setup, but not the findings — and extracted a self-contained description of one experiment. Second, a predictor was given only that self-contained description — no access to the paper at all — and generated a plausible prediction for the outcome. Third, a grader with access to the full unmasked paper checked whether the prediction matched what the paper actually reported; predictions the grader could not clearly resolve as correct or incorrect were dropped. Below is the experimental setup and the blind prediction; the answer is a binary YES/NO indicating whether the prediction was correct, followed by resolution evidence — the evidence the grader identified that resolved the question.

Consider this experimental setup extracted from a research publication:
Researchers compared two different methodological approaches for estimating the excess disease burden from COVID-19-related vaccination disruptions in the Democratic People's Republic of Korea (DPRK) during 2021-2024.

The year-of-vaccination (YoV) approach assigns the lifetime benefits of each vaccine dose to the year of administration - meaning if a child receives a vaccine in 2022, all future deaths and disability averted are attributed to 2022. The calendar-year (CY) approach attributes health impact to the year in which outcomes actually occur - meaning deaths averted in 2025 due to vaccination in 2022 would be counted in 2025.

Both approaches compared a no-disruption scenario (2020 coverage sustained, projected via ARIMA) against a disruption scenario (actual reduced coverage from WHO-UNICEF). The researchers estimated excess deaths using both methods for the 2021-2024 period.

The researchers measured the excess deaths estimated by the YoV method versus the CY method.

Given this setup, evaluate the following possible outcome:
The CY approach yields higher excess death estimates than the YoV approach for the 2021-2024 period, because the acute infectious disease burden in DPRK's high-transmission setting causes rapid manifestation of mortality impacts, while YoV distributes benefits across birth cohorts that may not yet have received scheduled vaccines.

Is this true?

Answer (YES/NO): YES